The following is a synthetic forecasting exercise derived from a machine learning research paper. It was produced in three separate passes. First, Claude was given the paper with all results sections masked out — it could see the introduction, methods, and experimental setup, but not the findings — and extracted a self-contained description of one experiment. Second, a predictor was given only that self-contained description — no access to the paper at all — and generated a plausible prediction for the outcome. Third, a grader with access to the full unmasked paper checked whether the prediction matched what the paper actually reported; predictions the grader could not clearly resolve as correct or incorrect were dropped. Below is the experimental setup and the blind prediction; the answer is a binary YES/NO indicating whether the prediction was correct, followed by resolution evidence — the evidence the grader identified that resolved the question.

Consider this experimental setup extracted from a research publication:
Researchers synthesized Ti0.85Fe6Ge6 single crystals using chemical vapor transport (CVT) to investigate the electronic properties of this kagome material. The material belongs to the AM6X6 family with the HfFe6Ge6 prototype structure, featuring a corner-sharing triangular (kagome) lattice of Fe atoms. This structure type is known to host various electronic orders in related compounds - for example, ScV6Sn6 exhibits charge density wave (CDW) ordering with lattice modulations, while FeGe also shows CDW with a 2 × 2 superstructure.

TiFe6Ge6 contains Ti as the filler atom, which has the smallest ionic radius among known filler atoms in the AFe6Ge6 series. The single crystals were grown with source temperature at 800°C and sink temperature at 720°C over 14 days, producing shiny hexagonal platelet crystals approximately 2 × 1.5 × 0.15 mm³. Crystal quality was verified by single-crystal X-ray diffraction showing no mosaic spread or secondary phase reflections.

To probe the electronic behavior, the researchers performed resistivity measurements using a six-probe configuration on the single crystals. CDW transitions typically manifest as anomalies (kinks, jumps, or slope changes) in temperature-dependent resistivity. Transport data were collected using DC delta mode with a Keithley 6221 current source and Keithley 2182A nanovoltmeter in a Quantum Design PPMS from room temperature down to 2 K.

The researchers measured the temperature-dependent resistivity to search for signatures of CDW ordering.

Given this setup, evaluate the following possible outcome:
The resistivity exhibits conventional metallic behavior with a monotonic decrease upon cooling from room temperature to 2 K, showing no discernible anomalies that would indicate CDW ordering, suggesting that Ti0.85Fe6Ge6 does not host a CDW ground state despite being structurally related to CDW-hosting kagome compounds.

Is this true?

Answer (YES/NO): YES